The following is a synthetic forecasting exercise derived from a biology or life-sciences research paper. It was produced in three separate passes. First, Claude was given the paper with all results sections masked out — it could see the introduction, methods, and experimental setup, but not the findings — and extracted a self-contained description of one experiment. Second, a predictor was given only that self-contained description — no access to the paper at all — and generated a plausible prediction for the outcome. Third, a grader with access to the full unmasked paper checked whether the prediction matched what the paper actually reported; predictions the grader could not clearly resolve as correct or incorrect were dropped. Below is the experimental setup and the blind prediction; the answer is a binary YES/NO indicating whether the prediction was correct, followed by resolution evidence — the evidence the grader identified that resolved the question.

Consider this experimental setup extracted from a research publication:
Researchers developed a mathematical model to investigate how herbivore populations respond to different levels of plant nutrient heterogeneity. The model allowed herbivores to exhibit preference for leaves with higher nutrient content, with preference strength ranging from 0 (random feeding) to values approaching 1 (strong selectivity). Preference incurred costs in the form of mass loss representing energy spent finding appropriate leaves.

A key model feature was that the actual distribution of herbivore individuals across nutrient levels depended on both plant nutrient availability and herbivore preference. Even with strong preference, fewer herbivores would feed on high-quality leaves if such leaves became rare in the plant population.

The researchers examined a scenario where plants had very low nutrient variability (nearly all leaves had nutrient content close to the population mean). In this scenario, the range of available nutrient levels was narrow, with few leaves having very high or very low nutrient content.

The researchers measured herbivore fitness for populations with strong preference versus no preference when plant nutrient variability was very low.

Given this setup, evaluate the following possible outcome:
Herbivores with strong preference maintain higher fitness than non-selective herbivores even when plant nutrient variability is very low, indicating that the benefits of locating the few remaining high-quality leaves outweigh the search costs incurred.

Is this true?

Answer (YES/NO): NO